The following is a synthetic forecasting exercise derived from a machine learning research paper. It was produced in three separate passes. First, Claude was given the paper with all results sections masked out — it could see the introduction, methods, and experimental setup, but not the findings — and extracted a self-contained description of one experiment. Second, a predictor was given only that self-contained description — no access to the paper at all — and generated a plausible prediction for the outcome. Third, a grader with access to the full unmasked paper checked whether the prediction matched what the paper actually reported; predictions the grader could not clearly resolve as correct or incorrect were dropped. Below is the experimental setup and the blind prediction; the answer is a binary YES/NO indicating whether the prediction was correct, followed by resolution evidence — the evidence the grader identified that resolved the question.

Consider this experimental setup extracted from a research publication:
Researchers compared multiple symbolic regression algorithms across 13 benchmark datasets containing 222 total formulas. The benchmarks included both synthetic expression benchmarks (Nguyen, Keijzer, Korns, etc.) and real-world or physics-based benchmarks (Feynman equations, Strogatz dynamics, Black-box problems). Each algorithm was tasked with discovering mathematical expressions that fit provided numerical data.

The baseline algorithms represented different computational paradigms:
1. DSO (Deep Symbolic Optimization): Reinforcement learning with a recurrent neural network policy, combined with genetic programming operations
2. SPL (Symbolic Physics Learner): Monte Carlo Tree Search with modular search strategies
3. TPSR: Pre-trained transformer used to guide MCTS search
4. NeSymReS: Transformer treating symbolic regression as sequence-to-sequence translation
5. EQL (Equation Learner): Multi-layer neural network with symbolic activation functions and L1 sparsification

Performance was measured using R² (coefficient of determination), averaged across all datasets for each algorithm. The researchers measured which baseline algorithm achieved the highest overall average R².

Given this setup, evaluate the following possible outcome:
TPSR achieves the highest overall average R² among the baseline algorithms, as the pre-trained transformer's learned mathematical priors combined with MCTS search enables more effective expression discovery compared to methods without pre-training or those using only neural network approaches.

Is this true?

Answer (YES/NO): NO